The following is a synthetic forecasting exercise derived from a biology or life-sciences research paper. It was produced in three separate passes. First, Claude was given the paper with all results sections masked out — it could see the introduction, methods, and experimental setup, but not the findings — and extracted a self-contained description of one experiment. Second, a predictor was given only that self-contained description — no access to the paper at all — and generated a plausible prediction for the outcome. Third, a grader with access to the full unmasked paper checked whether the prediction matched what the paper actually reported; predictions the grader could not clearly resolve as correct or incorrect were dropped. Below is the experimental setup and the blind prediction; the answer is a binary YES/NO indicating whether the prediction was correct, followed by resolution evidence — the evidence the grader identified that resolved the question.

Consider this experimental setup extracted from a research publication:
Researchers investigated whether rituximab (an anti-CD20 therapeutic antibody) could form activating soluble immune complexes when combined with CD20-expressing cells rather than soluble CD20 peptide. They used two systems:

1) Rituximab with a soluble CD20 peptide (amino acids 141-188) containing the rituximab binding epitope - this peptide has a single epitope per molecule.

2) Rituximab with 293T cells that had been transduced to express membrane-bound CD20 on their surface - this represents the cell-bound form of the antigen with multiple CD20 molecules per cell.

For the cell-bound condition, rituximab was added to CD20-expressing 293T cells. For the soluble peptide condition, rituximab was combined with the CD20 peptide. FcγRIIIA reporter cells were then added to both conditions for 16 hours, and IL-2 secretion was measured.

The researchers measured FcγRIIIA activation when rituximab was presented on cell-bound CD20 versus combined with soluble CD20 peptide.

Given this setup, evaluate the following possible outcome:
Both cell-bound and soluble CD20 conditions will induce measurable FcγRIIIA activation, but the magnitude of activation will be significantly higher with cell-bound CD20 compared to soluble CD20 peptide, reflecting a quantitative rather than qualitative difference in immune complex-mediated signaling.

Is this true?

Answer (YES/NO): NO